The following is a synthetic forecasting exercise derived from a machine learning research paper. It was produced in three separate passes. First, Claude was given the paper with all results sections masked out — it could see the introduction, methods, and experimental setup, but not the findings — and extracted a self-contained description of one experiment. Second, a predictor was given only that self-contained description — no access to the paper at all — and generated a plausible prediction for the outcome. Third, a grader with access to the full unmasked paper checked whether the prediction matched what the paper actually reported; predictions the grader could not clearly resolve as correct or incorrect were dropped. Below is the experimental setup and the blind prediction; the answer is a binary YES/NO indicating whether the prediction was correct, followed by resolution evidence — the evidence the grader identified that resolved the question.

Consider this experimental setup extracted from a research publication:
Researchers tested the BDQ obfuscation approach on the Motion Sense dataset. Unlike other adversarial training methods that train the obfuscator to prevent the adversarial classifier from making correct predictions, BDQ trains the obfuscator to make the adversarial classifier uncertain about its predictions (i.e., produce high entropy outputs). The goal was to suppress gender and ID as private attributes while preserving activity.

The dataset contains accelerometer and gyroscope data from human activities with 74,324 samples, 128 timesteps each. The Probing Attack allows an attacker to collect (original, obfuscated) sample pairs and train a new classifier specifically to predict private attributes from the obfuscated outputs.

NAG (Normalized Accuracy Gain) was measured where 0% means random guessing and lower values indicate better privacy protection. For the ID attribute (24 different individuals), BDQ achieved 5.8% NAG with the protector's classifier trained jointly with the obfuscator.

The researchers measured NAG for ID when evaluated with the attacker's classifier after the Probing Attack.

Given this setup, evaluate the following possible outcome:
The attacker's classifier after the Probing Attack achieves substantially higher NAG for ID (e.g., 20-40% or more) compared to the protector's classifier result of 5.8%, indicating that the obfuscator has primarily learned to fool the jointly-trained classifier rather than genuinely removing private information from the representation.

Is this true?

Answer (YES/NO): YES